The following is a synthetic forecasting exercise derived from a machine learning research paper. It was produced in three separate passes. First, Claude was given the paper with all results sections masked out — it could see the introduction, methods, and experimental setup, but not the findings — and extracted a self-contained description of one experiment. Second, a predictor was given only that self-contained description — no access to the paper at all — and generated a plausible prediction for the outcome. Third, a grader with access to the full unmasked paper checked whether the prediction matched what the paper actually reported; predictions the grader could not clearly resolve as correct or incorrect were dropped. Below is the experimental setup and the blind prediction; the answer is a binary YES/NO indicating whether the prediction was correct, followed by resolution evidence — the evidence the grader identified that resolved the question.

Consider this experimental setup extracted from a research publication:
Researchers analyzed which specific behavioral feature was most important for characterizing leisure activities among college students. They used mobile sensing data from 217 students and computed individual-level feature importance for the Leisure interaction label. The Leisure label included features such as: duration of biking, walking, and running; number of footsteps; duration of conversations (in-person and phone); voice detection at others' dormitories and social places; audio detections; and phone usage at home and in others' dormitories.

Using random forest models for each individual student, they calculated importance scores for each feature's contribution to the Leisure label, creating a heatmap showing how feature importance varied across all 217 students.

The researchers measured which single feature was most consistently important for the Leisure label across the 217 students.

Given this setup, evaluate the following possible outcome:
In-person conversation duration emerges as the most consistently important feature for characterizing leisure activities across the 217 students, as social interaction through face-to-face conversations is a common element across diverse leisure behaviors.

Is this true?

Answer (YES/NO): NO